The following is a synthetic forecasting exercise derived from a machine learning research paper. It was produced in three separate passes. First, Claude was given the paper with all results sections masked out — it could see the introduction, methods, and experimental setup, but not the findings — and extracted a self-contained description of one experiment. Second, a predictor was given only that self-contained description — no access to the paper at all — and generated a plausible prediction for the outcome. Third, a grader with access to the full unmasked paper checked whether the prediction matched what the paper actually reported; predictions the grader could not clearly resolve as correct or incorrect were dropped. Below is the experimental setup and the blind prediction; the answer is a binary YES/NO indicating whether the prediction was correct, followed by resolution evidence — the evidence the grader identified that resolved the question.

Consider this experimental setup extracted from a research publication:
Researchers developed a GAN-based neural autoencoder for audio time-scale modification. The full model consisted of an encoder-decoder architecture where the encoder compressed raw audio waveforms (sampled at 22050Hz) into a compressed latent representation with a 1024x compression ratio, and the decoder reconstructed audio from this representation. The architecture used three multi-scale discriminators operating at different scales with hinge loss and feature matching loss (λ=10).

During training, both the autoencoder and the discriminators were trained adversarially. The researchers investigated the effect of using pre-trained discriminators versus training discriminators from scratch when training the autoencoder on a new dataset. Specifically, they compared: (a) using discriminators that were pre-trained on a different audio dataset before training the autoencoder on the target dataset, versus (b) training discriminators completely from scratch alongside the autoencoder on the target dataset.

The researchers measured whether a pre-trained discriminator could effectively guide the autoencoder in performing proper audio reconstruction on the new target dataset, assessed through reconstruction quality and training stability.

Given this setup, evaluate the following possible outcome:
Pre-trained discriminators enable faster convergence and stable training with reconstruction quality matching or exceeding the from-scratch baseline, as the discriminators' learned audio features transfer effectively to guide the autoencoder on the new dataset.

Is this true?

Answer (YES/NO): NO